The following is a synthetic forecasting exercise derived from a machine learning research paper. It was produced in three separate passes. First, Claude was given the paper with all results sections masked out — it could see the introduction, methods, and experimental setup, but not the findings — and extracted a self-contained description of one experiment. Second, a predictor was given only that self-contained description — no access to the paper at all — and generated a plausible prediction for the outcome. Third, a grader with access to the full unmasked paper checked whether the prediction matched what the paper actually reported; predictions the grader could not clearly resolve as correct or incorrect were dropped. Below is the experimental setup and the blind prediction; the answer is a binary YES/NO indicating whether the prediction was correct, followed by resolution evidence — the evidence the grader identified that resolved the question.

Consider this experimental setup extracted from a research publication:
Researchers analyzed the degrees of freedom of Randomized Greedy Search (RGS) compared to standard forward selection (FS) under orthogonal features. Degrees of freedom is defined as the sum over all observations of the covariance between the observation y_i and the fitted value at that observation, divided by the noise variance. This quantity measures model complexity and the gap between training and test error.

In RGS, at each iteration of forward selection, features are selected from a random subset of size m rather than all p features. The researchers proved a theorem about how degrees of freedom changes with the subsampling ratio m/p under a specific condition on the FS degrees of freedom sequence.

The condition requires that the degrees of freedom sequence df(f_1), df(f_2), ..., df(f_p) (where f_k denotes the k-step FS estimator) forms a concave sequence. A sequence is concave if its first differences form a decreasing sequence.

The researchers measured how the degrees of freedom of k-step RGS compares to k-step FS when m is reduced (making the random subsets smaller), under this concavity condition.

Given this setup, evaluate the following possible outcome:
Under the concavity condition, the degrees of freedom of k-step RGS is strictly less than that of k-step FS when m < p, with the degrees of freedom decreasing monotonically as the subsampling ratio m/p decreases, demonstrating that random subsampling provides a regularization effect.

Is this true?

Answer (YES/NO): NO